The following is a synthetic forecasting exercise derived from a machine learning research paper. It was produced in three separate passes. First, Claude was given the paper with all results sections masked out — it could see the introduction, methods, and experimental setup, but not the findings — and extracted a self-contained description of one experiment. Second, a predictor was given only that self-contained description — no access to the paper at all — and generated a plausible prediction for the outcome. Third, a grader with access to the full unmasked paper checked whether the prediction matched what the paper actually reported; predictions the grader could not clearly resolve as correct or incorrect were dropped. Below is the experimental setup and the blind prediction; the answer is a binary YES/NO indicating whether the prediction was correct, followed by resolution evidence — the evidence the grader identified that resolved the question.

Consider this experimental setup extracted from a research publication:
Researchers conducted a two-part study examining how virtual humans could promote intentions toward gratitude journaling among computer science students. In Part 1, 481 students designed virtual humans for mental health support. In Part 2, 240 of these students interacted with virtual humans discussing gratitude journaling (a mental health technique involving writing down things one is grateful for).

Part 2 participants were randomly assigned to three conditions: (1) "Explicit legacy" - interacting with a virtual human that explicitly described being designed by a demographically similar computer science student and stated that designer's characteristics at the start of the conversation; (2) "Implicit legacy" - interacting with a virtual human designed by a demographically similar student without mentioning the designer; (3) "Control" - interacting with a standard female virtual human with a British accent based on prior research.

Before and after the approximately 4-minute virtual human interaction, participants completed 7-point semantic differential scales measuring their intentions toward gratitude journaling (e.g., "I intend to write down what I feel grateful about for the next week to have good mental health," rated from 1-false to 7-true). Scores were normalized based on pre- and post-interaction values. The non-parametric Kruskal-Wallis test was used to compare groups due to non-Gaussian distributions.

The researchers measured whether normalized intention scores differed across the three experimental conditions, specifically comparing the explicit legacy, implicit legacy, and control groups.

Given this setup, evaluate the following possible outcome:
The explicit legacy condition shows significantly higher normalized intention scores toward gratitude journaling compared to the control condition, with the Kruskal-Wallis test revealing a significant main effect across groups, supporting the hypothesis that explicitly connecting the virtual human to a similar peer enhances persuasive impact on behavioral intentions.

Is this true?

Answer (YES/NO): NO